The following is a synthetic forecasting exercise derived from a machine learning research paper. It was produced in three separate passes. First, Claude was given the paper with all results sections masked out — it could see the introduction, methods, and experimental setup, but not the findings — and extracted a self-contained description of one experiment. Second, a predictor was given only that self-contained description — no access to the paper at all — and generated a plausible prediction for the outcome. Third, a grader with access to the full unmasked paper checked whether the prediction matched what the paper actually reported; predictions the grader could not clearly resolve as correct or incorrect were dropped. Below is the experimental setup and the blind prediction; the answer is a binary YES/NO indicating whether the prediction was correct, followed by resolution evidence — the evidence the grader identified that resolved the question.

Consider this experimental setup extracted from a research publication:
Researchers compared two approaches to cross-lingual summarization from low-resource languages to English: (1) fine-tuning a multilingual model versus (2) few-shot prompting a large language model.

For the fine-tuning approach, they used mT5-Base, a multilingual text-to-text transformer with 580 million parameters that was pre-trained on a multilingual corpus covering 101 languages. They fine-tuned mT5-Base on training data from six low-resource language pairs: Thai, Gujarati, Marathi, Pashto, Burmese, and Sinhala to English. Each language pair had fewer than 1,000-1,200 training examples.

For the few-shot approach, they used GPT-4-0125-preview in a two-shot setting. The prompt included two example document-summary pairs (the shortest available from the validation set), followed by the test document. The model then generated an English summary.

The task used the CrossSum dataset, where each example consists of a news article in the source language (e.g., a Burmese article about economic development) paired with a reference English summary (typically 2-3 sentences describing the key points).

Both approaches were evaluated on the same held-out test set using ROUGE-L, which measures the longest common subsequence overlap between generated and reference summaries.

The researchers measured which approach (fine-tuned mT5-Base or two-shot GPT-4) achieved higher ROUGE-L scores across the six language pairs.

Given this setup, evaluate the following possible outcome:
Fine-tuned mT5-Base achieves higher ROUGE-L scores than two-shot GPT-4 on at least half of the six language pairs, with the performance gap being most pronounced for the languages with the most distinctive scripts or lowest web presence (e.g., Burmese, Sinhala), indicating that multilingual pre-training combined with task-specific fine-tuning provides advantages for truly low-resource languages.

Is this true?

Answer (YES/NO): NO